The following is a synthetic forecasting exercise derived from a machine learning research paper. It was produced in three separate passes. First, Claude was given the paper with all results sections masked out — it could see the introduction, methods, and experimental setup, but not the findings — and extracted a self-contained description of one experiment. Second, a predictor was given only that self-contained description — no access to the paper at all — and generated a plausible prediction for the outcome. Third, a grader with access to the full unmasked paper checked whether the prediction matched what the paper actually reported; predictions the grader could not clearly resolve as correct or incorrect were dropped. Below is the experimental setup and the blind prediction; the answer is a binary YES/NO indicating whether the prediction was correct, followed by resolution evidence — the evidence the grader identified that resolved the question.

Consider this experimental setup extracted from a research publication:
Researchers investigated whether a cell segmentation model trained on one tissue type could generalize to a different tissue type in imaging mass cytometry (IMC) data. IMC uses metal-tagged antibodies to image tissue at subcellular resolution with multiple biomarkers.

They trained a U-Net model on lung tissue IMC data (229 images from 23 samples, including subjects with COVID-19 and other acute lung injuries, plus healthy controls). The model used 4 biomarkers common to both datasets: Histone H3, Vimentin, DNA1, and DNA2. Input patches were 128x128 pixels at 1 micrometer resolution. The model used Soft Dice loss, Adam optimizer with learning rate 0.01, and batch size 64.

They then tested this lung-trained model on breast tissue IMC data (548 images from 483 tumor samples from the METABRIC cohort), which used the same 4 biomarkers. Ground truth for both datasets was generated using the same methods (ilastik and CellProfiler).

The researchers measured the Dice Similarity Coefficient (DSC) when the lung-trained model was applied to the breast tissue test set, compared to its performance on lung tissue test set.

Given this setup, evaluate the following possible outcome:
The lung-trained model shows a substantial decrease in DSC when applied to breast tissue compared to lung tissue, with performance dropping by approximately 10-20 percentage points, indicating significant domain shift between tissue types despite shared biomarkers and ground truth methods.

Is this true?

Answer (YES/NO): NO